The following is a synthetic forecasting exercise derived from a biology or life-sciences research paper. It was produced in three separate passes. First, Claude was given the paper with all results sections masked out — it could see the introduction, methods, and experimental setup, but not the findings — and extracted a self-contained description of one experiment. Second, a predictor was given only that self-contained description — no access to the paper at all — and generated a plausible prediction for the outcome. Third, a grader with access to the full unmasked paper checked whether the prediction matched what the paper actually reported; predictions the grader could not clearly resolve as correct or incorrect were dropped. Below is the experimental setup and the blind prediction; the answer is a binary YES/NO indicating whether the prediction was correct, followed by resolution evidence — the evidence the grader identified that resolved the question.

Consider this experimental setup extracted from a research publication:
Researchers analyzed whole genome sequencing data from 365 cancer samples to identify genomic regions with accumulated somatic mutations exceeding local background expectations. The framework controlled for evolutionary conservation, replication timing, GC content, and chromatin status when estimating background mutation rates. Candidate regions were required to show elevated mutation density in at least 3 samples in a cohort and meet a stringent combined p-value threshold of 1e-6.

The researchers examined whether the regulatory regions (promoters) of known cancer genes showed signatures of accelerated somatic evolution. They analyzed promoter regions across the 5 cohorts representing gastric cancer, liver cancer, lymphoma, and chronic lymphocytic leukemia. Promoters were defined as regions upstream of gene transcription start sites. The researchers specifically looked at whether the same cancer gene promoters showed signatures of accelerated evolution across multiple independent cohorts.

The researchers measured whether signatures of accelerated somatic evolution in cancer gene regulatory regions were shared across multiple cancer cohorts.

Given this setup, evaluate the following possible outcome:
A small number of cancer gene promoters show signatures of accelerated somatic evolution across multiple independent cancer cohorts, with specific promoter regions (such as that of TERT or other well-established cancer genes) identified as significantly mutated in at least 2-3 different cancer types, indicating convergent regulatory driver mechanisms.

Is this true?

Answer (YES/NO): NO